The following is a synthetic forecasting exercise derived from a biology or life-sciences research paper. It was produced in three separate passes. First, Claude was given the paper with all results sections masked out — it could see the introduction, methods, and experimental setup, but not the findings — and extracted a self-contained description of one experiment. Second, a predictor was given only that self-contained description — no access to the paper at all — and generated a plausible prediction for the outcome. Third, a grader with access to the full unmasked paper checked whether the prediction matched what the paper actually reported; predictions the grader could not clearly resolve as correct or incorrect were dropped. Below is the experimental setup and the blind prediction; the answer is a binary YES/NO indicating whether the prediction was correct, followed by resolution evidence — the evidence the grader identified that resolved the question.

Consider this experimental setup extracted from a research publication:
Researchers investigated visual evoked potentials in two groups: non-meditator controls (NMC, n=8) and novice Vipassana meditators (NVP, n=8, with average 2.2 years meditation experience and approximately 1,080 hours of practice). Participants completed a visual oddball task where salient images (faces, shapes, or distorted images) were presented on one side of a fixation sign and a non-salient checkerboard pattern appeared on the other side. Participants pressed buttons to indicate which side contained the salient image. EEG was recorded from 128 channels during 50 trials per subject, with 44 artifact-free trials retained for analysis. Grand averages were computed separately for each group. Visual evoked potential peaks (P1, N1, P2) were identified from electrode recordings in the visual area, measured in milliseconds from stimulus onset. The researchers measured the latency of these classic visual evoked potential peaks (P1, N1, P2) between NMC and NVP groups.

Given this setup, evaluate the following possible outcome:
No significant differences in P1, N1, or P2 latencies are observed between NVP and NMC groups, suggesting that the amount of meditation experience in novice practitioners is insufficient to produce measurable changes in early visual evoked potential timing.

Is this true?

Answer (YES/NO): YES